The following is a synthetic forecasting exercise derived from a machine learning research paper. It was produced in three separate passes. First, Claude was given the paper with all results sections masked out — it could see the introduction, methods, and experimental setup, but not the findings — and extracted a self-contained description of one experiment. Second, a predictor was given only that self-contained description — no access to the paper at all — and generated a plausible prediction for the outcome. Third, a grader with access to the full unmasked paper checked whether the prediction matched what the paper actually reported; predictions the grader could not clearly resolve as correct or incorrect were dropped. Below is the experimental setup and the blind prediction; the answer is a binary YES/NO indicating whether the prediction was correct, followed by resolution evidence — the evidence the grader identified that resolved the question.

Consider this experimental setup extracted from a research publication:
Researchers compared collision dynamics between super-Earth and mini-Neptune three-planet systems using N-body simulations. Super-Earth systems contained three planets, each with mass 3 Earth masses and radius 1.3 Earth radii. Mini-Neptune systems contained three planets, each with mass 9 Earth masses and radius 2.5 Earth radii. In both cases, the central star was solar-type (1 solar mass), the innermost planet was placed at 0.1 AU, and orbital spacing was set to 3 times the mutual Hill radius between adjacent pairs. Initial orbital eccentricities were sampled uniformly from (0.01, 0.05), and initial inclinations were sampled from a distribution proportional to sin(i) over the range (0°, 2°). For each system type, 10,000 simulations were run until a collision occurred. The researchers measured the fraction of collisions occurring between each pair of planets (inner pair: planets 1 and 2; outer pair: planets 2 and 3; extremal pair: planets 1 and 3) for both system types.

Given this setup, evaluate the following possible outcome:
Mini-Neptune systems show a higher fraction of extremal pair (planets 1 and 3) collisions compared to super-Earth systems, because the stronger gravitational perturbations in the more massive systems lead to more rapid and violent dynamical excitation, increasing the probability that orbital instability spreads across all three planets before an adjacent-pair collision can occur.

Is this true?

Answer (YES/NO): NO